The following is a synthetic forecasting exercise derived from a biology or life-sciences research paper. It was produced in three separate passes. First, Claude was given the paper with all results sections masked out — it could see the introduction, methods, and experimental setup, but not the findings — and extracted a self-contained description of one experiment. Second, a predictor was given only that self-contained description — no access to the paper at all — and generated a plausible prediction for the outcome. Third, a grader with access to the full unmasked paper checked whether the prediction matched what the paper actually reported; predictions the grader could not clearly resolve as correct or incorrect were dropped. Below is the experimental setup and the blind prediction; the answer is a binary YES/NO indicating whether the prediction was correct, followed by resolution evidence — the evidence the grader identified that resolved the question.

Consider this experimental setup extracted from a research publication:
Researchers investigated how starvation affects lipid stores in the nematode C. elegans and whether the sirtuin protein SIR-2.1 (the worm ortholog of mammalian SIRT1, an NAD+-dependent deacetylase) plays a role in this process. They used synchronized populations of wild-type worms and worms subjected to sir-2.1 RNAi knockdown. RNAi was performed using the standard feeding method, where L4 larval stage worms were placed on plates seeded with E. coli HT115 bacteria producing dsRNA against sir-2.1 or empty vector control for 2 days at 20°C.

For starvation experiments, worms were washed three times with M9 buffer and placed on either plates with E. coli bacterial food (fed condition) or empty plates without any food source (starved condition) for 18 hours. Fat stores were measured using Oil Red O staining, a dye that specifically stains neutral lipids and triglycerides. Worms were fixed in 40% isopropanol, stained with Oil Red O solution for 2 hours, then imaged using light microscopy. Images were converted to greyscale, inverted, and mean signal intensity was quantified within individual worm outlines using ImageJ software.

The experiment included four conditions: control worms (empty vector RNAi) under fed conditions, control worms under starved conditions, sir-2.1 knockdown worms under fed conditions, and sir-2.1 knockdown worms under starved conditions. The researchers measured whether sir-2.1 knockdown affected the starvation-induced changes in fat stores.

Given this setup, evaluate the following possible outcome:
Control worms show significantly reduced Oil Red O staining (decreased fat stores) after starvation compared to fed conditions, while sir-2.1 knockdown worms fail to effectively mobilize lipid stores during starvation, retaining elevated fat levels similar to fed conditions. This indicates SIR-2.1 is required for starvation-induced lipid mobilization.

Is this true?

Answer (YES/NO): YES